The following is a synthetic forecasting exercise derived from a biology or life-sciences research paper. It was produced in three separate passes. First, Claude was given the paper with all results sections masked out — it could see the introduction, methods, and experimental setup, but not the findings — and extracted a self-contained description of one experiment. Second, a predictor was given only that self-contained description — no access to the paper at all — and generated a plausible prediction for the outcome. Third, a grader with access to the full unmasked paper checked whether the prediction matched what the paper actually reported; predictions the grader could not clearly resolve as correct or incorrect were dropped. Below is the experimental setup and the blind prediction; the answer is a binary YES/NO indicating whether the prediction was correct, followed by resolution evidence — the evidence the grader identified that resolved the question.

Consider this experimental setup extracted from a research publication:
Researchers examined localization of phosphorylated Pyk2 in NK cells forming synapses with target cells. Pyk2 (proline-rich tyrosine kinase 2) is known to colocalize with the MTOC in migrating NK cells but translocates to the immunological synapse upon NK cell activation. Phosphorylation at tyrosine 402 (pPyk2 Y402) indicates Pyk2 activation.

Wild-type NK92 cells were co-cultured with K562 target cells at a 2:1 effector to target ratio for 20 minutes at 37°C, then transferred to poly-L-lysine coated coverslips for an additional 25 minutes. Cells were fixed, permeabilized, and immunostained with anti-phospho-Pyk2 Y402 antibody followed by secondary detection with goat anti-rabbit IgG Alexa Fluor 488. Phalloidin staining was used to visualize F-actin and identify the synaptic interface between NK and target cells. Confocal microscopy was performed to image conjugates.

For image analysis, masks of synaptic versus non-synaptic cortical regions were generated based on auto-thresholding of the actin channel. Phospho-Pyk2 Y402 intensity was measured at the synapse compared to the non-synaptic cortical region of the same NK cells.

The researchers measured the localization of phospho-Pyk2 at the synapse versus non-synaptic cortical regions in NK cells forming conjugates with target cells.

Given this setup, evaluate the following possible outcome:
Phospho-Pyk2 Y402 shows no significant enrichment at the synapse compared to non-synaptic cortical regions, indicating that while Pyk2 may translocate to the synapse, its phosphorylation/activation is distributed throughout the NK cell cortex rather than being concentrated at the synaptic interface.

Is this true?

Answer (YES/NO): NO